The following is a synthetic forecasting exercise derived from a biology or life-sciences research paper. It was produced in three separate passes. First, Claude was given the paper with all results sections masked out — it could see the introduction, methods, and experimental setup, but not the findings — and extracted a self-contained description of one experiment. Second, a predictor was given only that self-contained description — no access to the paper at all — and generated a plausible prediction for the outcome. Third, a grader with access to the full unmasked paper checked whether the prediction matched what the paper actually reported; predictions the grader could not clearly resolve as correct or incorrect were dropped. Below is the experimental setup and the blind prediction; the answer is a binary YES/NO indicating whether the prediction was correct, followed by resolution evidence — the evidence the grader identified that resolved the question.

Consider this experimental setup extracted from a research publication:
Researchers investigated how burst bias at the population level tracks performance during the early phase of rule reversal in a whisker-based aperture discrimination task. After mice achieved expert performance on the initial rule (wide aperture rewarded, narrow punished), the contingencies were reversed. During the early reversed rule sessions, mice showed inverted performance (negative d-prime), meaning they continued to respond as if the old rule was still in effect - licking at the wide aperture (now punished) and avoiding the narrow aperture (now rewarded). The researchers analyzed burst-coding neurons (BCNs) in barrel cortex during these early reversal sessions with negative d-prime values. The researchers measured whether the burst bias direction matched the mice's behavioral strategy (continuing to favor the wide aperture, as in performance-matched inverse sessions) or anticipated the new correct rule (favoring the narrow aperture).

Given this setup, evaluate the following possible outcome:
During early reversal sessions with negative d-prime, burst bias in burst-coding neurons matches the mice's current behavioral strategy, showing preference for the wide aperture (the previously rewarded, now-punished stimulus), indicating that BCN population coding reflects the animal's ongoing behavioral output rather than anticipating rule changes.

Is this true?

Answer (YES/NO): YES